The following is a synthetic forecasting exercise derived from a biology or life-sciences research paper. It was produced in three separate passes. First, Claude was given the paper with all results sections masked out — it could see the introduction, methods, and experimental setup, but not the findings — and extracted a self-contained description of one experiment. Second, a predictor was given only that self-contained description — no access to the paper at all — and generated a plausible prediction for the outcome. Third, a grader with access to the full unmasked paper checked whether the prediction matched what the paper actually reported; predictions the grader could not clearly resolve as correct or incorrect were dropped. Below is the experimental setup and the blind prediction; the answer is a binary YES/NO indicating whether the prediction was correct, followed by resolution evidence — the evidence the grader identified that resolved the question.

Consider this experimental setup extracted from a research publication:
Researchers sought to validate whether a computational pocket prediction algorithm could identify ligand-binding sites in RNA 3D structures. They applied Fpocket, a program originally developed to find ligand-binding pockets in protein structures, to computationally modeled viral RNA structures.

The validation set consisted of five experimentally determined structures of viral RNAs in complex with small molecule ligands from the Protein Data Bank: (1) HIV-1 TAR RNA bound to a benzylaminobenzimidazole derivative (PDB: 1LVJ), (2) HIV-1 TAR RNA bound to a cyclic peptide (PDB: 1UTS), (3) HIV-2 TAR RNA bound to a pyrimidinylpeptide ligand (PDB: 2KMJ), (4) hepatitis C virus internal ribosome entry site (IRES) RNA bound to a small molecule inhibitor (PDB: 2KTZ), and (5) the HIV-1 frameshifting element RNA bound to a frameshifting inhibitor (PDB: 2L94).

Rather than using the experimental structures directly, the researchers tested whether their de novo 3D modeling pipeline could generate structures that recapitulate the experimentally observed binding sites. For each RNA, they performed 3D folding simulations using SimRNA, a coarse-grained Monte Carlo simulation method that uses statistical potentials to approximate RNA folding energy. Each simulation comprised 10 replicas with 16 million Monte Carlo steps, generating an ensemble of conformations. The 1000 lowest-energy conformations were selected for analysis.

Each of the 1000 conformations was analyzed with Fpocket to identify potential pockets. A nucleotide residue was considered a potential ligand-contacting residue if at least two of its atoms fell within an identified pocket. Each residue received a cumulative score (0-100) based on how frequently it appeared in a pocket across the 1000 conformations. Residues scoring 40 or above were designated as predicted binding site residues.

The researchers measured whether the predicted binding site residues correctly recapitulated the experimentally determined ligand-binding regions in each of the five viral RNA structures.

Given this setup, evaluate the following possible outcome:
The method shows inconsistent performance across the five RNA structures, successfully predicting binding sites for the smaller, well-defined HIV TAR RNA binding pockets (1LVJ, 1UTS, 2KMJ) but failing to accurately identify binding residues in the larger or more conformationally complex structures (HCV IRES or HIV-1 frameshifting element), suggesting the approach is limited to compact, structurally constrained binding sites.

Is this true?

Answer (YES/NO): NO